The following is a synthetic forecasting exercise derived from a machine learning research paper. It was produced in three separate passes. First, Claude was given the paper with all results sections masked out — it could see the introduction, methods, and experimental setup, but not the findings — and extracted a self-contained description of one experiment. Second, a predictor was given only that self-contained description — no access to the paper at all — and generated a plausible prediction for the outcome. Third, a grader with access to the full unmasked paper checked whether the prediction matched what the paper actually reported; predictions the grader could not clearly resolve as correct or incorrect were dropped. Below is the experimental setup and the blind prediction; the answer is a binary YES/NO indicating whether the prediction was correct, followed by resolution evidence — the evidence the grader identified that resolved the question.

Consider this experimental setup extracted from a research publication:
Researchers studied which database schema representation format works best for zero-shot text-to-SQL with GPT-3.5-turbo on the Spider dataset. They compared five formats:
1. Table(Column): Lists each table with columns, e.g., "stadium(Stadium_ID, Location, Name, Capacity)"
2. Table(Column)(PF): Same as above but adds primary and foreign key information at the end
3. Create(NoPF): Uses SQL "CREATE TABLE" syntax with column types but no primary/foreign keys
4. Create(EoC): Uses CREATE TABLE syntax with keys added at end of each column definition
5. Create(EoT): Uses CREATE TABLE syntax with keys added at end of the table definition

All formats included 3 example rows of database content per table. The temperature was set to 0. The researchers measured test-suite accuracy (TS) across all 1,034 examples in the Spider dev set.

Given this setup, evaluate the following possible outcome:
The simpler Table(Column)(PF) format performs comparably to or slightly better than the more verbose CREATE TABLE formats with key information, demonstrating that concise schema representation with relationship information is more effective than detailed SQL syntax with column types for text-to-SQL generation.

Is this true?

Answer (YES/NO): NO